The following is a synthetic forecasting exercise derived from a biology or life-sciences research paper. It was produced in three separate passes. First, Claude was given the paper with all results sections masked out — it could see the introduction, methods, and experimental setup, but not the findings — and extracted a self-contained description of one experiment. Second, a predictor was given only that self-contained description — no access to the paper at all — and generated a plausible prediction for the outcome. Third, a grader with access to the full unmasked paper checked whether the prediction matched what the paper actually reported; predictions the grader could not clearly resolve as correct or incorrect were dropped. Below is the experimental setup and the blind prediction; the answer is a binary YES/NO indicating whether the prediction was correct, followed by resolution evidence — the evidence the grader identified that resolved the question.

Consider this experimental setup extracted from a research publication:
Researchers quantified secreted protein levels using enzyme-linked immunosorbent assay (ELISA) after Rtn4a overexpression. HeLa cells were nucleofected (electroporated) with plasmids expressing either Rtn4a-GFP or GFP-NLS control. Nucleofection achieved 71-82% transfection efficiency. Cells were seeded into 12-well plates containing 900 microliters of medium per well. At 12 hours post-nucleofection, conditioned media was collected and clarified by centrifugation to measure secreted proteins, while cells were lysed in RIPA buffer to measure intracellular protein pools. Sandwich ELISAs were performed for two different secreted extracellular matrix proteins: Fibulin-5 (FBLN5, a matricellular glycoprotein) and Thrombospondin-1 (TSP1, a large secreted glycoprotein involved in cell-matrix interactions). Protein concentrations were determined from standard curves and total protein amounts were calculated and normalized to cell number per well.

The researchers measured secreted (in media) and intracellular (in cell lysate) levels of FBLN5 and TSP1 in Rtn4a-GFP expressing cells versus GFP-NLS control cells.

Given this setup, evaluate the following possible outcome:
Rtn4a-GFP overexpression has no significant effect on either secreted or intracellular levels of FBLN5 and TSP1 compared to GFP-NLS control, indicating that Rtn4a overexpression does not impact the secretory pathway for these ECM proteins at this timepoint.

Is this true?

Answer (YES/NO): NO